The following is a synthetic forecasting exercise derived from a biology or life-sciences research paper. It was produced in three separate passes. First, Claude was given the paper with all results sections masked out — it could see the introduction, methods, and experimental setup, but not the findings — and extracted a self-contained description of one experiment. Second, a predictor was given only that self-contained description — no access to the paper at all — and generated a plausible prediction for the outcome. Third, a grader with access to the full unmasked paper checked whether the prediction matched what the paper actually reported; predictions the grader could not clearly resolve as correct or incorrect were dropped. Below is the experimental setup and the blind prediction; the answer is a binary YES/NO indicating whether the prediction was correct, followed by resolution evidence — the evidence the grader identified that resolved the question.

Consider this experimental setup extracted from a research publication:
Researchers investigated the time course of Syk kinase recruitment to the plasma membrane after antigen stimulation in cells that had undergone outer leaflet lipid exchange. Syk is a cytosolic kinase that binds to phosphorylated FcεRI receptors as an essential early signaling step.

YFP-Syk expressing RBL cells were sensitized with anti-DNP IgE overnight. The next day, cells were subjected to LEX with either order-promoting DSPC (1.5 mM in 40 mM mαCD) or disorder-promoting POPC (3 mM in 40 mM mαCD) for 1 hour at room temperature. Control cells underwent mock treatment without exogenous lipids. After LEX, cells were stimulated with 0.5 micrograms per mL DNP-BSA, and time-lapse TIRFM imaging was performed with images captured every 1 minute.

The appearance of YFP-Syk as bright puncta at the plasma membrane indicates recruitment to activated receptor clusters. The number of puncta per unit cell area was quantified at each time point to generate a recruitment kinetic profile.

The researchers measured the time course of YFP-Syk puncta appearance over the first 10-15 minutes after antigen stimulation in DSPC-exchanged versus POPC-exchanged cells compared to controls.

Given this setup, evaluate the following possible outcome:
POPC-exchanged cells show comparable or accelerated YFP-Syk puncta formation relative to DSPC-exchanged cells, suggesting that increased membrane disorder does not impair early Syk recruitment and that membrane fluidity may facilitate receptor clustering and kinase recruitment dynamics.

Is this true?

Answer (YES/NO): NO